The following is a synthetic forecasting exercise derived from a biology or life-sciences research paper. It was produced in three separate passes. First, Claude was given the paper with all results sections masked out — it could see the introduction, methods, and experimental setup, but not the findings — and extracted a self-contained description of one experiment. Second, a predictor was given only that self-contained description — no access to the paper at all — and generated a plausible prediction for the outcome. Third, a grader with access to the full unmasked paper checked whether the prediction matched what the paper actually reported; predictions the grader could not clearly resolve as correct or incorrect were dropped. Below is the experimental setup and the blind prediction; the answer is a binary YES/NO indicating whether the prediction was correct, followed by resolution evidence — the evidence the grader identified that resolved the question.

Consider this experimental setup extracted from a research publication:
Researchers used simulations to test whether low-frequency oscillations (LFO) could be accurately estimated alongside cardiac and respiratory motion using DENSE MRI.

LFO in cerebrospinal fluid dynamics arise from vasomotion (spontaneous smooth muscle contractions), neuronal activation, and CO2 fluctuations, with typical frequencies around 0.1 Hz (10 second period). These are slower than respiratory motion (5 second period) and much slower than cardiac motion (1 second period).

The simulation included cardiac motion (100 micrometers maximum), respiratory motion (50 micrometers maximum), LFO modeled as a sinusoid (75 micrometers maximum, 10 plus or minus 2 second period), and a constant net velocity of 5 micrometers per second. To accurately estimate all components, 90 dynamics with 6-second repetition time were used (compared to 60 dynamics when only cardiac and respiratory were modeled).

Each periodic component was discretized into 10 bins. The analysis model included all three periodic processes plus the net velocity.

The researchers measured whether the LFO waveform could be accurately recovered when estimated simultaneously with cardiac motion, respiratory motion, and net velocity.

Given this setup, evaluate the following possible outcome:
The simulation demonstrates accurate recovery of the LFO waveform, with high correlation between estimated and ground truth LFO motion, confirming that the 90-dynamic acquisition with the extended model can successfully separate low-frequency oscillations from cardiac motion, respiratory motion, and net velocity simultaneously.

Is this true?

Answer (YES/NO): YES